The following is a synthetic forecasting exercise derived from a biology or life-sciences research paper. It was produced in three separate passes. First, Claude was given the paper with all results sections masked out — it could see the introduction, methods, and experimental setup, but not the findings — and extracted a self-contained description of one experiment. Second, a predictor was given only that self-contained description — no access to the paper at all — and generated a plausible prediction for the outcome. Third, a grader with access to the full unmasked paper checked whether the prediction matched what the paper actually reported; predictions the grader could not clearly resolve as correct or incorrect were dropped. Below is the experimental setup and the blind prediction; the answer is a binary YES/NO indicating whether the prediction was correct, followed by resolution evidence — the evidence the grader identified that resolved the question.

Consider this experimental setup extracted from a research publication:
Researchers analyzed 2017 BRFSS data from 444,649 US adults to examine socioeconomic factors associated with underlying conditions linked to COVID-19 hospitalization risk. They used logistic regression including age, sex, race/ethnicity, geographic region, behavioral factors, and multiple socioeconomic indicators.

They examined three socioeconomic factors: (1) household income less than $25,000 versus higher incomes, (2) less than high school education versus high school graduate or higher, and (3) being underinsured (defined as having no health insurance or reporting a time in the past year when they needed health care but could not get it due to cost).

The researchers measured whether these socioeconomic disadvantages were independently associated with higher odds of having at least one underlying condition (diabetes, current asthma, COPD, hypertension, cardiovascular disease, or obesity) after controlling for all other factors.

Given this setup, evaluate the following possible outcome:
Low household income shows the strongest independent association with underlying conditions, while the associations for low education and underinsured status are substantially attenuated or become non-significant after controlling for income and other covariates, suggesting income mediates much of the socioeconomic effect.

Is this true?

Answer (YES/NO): NO